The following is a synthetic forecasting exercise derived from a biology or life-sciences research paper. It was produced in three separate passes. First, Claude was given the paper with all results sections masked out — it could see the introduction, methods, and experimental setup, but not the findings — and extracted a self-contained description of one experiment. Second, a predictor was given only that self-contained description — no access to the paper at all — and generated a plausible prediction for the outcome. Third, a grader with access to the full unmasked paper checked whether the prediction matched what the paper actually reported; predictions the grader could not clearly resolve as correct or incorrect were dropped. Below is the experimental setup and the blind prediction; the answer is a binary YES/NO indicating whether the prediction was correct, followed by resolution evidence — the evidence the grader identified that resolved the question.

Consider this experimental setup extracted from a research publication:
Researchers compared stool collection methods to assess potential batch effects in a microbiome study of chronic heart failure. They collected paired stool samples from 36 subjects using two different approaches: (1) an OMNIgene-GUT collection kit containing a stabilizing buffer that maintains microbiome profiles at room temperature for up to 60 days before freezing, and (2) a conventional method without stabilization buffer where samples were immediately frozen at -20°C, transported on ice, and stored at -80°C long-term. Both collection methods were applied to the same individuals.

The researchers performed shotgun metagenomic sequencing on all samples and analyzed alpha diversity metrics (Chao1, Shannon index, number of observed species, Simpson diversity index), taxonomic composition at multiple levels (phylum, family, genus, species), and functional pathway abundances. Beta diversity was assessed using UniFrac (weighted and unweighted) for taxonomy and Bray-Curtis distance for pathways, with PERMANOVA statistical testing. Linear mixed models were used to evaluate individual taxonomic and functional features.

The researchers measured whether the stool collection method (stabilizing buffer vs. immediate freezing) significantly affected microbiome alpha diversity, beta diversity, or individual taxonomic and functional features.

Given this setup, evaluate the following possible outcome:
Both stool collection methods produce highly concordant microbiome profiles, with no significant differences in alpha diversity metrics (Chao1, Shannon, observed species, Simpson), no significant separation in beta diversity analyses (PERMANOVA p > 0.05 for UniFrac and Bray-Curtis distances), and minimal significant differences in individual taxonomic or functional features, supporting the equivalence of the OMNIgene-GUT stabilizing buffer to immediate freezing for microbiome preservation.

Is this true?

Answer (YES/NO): YES